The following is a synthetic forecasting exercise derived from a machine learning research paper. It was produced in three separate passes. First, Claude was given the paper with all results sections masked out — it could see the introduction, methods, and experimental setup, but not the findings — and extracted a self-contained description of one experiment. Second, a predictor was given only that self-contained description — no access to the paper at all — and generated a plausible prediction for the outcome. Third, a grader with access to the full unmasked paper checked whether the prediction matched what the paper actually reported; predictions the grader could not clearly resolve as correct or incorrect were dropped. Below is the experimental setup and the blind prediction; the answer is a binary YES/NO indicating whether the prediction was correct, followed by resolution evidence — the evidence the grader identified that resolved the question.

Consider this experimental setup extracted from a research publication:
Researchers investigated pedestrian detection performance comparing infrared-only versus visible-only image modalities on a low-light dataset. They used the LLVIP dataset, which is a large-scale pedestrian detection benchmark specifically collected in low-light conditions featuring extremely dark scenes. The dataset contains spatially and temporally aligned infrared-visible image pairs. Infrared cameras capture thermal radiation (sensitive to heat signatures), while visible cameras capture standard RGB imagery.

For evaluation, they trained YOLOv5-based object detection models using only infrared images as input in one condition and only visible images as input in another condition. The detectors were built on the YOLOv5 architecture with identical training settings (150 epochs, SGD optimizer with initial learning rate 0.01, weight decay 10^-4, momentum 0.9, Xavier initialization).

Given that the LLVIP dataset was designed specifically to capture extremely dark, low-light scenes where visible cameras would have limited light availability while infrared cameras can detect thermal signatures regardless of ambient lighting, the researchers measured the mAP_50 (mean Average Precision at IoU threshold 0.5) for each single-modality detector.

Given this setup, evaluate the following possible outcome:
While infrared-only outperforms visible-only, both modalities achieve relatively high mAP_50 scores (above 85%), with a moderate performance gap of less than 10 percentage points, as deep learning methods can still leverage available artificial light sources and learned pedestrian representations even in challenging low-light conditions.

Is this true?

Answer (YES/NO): NO